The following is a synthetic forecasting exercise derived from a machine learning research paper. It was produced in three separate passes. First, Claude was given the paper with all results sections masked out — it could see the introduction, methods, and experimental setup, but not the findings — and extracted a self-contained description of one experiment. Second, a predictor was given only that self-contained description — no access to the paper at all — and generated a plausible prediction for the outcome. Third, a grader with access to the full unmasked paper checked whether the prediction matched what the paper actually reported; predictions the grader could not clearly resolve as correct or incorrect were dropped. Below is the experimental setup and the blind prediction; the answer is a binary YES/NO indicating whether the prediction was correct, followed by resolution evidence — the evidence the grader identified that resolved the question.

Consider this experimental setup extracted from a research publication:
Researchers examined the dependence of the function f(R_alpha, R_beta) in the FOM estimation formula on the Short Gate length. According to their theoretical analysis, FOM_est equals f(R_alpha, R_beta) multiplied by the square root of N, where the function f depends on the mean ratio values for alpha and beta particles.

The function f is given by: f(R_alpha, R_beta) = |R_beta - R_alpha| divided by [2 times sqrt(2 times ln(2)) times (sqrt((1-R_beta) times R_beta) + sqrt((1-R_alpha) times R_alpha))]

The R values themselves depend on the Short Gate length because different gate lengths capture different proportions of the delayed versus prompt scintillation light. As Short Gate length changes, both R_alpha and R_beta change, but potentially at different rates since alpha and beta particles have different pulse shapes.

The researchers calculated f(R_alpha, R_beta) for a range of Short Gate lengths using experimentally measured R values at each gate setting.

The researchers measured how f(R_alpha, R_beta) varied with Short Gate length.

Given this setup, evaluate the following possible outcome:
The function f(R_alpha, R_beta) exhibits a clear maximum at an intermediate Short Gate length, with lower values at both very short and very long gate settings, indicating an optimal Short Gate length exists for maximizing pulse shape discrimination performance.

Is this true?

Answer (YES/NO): YES